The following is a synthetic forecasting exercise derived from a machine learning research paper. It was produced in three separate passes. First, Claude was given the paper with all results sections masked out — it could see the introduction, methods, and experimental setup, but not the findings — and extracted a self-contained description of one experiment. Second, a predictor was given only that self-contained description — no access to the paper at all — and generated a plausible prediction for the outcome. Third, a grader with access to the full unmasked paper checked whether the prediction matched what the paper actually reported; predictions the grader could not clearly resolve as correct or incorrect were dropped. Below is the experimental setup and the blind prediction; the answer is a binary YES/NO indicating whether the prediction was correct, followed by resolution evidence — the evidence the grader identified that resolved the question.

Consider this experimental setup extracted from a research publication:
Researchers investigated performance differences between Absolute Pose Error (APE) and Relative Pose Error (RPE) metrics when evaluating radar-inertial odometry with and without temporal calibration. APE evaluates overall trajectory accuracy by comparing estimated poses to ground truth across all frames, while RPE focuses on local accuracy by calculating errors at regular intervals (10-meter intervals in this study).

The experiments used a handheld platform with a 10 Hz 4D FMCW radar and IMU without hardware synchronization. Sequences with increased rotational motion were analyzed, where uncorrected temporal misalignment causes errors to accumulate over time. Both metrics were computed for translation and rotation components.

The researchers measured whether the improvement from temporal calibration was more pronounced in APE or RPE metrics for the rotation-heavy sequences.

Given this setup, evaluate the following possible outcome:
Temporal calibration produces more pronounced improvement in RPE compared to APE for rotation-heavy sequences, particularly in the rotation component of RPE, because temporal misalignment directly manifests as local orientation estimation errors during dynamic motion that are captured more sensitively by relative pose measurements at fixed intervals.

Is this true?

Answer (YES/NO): NO